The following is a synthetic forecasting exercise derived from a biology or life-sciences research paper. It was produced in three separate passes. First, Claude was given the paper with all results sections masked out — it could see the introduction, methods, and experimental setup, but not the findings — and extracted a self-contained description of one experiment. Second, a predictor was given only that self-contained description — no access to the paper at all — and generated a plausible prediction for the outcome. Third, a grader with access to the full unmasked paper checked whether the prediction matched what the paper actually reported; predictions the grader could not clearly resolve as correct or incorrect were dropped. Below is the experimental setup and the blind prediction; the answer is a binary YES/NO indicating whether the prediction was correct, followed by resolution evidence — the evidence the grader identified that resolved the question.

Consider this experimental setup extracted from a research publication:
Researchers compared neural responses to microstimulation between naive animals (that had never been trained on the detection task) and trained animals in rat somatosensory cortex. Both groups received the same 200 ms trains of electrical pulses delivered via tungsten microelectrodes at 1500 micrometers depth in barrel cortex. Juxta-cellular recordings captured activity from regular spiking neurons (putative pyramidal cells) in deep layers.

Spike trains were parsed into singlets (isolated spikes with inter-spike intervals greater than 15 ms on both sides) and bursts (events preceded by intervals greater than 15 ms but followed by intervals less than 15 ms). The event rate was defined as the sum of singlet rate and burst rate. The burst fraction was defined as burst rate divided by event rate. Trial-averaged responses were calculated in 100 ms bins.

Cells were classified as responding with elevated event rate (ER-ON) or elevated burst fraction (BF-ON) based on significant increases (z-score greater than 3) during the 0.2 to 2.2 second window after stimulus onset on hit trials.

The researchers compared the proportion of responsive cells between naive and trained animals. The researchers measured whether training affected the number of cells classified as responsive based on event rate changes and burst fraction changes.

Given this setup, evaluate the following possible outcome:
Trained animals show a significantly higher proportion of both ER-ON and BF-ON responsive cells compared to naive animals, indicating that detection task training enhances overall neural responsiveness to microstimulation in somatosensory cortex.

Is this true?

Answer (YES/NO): NO